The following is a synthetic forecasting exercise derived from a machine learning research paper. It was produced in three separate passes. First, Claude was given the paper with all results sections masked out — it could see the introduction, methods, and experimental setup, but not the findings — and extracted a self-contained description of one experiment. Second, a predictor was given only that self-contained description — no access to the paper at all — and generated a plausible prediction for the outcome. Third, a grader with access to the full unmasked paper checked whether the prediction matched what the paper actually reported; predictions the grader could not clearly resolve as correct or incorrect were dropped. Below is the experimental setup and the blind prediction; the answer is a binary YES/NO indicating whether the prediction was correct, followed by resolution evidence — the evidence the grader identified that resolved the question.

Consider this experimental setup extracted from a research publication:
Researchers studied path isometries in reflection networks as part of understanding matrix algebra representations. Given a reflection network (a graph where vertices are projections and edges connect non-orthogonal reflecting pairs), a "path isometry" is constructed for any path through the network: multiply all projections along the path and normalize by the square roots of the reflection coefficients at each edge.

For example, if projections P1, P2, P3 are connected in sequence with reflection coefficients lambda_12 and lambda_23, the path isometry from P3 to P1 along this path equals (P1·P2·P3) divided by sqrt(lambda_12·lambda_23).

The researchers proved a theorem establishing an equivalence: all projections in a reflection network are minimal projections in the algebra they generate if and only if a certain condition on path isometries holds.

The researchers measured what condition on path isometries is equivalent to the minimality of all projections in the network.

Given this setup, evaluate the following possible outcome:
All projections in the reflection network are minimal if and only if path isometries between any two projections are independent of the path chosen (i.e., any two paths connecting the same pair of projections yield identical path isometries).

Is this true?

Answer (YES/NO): NO